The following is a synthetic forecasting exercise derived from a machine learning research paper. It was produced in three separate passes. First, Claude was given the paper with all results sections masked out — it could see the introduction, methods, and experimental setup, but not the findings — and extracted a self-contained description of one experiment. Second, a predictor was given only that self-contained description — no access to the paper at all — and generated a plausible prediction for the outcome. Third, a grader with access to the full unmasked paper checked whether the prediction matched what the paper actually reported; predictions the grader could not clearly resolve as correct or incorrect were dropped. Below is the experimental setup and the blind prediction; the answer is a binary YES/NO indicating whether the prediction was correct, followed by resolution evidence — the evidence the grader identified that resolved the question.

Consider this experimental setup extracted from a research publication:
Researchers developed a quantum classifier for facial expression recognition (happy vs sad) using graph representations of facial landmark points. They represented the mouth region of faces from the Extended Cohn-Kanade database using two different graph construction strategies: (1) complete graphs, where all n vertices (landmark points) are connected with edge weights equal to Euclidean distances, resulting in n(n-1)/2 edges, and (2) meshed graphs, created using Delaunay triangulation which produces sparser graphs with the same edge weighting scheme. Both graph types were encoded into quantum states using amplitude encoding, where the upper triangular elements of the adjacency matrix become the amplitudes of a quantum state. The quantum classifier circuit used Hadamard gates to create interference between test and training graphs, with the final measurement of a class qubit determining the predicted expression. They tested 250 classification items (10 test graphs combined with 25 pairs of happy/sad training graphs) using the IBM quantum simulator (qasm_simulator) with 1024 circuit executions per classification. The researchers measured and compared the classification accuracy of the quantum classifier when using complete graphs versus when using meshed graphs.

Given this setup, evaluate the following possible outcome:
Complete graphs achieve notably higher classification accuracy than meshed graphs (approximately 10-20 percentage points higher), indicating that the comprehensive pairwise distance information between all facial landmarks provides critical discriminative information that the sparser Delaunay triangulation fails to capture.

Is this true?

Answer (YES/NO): NO